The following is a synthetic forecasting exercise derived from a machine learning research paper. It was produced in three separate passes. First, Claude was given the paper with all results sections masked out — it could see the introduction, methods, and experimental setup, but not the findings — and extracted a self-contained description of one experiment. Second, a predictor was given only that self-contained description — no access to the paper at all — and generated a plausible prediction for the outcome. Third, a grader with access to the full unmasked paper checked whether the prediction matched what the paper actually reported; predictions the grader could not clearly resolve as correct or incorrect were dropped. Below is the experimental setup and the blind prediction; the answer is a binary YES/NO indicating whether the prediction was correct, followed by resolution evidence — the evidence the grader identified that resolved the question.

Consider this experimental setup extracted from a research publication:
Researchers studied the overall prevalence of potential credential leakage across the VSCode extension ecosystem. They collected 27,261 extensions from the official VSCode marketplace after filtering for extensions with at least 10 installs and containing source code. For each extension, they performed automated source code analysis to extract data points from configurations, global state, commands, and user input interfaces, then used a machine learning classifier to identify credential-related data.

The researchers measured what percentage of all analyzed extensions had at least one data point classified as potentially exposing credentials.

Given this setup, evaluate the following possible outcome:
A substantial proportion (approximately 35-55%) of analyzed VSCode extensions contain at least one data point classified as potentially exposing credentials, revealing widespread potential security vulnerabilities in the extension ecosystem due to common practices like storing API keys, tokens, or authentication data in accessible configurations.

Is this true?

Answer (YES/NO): NO